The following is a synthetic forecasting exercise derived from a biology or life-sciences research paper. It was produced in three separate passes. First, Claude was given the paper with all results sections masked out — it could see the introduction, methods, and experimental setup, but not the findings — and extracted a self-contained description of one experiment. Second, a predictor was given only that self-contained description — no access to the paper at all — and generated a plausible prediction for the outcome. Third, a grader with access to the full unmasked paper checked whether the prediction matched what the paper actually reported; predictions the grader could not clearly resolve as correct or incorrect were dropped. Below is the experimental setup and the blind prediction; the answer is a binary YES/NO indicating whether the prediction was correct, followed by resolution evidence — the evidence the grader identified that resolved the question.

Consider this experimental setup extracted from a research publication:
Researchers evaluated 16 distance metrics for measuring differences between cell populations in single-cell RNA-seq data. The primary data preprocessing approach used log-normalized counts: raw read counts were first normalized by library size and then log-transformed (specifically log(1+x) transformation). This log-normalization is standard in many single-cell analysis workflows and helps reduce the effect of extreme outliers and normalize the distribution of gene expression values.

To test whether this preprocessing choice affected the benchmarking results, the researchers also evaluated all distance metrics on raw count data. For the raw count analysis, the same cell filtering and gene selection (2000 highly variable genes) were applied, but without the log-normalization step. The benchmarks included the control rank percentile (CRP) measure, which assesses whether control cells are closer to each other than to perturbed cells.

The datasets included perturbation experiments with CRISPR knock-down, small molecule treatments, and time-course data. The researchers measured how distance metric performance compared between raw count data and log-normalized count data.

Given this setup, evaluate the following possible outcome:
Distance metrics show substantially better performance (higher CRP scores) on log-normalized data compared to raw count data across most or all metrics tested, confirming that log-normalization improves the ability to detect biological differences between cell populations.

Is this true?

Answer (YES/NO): NO